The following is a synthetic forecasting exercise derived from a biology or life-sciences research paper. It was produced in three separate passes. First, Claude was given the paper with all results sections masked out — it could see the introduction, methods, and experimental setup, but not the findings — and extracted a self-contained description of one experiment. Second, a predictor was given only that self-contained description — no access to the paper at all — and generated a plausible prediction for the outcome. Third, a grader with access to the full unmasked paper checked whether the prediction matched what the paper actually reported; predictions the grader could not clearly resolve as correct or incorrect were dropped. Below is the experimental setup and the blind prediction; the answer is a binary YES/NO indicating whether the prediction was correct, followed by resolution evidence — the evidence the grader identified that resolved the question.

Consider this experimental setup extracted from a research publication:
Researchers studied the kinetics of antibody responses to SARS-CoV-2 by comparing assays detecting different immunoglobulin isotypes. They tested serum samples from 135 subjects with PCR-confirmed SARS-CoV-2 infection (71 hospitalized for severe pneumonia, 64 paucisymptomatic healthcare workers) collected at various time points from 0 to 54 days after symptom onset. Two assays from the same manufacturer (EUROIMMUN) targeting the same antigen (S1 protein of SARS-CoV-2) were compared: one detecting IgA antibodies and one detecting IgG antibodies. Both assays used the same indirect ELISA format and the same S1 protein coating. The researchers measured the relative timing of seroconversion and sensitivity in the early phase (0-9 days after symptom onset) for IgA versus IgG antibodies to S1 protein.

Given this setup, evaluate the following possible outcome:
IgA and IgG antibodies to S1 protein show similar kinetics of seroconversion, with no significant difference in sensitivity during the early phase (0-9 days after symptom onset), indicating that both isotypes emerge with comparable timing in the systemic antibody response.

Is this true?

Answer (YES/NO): NO